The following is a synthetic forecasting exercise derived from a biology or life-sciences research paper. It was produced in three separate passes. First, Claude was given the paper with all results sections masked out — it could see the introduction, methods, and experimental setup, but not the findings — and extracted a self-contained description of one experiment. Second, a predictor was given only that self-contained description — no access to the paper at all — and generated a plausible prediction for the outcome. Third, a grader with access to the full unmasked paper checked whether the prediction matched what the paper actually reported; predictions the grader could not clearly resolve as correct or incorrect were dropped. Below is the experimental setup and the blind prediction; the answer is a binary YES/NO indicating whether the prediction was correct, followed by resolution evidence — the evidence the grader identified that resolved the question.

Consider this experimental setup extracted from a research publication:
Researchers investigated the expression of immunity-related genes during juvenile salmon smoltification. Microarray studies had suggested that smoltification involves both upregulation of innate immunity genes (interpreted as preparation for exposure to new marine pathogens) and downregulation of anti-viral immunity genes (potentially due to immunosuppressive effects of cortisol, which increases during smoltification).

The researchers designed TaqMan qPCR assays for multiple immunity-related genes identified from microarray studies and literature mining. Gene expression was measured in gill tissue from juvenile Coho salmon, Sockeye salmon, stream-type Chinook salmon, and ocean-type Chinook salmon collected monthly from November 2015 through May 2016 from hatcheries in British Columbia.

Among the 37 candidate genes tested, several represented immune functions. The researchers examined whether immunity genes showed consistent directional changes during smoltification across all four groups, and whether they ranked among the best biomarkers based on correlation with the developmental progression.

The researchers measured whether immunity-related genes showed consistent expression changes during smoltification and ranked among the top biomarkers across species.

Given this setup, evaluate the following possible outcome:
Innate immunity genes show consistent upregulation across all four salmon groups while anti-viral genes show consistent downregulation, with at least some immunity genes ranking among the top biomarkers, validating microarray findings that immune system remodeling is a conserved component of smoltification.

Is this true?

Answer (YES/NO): NO